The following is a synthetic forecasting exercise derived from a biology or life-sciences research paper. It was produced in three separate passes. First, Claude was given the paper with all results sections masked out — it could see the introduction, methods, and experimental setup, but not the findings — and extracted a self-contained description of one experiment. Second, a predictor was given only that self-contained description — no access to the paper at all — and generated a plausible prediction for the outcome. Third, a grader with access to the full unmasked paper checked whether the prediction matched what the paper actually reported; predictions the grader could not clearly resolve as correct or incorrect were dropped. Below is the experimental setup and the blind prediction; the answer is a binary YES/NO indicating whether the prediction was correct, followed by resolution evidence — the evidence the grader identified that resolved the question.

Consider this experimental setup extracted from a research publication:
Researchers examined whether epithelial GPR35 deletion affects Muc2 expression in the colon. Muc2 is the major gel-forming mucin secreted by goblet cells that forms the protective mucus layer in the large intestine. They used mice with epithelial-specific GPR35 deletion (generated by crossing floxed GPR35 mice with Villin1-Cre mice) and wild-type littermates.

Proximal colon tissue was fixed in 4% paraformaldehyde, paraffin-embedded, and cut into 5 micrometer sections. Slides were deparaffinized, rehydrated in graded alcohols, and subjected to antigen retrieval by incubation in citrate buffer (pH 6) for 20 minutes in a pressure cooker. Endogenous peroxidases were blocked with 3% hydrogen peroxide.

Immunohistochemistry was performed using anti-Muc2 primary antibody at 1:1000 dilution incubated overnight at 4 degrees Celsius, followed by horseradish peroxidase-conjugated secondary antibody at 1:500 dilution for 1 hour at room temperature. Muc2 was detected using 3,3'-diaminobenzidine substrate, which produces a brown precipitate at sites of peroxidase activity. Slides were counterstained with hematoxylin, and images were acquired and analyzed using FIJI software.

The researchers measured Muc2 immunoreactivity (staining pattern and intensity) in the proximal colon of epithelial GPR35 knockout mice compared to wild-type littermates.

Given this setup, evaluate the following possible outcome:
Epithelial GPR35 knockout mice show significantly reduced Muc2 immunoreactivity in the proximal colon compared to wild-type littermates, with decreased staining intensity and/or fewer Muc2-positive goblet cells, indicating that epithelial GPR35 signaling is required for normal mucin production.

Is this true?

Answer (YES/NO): YES